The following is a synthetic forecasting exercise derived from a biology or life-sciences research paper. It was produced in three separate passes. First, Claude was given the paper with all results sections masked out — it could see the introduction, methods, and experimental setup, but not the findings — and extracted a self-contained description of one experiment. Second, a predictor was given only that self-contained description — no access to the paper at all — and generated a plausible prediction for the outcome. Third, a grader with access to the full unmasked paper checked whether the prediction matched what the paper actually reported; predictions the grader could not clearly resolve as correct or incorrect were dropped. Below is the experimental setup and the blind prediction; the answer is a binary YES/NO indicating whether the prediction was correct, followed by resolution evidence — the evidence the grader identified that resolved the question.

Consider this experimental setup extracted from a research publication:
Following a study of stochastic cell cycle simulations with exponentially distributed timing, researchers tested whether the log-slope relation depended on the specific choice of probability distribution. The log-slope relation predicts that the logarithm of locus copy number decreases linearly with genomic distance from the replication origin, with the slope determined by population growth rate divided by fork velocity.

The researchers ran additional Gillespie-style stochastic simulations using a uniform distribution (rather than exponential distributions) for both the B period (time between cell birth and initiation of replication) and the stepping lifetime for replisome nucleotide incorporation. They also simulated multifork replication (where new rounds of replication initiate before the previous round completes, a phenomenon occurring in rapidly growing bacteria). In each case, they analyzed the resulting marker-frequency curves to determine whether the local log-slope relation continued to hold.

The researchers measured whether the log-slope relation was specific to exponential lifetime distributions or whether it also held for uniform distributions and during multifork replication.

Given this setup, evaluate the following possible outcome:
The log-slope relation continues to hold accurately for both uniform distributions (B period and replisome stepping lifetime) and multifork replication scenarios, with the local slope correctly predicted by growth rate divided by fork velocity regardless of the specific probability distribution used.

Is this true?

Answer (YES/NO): YES